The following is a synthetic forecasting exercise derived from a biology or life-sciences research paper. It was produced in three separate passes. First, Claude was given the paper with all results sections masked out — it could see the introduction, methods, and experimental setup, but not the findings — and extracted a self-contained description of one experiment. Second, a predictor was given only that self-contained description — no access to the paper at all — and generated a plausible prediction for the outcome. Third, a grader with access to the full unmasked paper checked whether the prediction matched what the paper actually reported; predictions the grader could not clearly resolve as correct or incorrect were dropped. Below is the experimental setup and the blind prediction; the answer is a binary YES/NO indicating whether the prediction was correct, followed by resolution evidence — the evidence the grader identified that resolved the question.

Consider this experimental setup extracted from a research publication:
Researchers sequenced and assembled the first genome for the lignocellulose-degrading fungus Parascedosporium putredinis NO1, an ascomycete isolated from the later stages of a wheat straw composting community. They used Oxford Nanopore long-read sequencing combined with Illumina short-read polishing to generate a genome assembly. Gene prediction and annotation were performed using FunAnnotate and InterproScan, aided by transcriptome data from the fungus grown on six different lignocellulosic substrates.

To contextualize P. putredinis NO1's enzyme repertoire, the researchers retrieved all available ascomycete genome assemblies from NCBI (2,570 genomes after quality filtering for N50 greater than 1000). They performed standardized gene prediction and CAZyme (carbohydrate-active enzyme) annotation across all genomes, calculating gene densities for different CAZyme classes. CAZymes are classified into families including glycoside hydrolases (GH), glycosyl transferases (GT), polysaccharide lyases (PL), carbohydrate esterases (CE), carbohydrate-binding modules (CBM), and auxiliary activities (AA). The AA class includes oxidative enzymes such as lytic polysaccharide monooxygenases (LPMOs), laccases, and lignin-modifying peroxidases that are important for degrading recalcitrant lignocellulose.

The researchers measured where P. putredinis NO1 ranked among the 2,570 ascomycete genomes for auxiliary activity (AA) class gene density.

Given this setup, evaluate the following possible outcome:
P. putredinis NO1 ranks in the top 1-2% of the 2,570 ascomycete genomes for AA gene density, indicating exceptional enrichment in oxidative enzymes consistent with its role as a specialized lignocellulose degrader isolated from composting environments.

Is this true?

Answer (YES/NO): NO